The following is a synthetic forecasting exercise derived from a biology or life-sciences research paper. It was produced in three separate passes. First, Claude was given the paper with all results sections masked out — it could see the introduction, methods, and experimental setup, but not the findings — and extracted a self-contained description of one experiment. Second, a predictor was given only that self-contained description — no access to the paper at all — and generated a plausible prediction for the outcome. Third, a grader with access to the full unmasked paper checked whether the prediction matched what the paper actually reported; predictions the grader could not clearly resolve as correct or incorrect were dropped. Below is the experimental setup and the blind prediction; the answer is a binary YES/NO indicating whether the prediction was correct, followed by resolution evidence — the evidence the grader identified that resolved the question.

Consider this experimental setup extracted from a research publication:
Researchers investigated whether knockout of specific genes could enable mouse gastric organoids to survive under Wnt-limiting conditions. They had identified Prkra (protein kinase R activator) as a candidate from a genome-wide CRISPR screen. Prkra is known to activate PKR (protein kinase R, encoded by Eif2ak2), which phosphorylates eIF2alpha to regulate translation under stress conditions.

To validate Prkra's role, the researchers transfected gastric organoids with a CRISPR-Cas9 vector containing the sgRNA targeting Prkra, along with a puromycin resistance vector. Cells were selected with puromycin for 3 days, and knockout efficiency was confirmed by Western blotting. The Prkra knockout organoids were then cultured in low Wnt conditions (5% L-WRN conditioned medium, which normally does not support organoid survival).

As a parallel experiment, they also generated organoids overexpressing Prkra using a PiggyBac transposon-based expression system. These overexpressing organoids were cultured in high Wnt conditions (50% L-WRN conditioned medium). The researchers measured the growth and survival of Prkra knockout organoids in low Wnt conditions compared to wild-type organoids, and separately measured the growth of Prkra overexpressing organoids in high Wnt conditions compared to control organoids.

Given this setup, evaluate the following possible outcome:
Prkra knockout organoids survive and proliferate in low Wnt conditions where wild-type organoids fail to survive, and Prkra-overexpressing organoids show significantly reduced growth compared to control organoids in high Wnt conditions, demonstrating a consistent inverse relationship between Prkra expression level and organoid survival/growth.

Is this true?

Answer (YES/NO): YES